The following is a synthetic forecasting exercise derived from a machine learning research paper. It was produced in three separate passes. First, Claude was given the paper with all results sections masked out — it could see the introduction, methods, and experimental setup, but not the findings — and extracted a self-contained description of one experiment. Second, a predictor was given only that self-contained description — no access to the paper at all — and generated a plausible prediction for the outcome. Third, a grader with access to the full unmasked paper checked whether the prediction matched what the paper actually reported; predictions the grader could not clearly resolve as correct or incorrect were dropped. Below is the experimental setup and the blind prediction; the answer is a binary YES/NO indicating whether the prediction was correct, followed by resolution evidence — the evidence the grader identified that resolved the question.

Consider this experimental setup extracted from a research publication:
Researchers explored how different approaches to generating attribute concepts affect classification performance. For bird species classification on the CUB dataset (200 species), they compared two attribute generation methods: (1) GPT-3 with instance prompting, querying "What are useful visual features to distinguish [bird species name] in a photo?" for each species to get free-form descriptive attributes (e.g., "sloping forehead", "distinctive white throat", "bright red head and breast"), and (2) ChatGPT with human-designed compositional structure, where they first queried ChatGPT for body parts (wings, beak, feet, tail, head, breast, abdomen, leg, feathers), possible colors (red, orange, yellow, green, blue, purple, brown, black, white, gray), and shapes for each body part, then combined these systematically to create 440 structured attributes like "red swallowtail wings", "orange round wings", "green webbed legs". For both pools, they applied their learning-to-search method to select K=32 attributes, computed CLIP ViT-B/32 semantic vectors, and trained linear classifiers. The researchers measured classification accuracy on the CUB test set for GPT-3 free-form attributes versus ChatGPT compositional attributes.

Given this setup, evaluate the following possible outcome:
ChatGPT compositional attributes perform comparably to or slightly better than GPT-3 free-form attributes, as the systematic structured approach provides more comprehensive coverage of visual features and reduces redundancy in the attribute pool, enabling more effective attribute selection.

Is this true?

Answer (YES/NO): NO